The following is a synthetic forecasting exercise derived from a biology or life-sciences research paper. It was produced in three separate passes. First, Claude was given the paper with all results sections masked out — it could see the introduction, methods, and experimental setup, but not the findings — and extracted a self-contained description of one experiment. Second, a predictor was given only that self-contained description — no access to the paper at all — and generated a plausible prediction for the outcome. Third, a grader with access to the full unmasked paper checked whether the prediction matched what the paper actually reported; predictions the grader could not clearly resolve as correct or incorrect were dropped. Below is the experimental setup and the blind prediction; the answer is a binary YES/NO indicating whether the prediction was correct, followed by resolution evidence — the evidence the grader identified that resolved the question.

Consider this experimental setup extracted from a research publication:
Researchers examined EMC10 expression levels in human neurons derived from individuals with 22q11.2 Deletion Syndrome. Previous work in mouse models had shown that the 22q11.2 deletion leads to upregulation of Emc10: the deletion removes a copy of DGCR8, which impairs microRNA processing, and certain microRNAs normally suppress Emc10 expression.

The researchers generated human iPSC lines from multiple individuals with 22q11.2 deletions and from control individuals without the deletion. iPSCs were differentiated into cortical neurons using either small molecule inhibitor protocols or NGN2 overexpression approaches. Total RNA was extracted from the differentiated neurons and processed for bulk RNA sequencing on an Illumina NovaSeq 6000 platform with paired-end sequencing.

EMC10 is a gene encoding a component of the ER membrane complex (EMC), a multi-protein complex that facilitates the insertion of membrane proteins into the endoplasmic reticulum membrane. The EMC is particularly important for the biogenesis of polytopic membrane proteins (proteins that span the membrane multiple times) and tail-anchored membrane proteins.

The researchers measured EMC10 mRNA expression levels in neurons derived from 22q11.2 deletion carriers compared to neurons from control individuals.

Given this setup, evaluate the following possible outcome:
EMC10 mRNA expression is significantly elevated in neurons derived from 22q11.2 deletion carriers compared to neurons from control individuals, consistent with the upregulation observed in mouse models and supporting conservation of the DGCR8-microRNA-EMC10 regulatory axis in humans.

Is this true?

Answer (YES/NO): YES